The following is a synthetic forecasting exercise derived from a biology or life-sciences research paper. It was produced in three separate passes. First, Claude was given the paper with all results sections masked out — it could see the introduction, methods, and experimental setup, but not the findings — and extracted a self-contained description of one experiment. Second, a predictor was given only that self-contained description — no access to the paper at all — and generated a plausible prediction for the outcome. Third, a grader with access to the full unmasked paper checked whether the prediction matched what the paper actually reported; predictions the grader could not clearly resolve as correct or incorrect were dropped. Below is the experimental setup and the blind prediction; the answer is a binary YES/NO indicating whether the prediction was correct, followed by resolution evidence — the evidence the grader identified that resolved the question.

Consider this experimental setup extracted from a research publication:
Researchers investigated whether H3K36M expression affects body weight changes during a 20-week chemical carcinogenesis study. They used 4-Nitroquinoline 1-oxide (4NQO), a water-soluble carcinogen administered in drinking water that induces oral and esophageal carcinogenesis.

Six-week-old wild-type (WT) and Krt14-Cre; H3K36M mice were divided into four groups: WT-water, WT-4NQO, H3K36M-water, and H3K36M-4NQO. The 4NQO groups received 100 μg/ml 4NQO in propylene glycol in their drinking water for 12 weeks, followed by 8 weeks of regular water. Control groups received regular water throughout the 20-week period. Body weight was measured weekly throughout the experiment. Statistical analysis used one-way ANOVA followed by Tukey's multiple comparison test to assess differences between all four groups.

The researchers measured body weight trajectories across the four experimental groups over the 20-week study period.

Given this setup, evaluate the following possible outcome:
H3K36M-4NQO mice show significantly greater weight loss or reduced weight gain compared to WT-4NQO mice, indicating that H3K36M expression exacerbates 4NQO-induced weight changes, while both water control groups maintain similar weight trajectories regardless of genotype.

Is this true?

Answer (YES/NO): NO